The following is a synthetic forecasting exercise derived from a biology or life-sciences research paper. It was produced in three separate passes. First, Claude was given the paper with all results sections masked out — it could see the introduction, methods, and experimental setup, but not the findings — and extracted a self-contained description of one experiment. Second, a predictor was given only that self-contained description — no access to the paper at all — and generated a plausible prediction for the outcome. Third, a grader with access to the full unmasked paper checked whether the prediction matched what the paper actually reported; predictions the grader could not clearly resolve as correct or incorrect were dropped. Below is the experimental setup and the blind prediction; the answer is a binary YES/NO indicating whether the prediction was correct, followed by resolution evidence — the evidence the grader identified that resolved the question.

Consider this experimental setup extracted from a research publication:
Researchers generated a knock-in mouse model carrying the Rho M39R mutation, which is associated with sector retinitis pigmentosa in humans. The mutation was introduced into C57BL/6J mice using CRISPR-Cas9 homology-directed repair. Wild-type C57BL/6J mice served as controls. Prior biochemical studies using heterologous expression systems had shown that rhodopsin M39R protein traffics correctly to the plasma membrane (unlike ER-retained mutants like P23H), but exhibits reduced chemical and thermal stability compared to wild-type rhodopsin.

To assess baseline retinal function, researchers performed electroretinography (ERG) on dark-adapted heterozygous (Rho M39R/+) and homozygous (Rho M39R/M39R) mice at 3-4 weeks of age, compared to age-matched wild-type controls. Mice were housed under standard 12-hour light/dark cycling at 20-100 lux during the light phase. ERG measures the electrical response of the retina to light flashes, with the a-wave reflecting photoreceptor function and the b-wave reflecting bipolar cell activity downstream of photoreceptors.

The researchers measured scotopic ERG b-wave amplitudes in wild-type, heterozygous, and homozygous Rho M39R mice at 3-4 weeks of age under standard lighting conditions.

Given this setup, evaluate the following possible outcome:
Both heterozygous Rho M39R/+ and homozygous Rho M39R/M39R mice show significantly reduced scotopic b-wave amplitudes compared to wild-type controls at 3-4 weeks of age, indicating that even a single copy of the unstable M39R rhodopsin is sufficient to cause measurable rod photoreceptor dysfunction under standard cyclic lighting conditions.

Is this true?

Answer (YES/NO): YES